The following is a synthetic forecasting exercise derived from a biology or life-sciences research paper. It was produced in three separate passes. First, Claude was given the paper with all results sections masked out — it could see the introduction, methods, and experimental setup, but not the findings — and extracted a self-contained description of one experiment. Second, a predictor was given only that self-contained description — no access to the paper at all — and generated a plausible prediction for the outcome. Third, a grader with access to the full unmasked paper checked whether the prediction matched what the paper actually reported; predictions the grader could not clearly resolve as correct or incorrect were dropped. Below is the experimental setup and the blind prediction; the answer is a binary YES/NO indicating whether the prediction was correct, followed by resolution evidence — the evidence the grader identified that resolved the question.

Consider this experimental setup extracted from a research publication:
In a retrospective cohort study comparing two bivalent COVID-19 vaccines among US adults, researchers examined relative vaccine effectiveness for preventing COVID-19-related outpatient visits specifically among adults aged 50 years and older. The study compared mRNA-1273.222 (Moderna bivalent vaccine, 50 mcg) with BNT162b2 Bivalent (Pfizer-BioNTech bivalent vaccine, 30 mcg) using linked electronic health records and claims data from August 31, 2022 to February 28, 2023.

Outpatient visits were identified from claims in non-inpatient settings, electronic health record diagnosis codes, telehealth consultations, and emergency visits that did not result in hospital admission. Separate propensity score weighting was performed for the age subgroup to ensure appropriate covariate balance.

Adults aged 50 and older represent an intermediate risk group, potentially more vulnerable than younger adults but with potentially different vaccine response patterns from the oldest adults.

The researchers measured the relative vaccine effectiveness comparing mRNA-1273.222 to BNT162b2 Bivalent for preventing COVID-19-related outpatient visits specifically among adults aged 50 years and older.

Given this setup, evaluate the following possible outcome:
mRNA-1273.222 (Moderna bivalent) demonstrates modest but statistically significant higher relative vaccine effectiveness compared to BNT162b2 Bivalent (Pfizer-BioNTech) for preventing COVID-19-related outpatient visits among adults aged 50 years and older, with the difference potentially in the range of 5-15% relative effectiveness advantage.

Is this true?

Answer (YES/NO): YES